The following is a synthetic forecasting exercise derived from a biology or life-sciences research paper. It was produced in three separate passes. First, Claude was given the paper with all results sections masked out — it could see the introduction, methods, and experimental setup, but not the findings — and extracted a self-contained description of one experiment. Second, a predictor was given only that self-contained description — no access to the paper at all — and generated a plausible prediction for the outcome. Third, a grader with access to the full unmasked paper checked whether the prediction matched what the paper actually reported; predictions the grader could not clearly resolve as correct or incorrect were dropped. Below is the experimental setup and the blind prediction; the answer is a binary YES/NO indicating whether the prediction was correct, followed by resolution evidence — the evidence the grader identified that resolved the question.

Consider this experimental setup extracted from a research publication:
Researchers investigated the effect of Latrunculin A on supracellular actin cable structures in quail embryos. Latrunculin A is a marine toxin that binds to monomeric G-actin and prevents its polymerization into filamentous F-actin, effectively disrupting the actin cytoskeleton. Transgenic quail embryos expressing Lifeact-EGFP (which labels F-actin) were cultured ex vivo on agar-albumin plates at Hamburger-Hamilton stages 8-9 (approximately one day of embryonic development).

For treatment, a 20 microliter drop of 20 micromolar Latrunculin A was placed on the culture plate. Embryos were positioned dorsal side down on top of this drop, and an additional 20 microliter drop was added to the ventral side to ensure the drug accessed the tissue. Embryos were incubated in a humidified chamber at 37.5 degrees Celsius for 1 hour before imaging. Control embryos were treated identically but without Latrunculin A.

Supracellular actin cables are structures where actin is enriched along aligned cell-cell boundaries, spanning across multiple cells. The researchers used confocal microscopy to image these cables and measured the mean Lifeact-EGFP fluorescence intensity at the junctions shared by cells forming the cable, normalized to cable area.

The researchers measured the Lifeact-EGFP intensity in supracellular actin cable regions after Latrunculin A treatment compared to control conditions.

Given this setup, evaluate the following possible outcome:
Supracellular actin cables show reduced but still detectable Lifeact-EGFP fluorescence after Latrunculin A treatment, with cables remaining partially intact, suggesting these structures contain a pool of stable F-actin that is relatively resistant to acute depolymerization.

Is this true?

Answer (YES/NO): NO